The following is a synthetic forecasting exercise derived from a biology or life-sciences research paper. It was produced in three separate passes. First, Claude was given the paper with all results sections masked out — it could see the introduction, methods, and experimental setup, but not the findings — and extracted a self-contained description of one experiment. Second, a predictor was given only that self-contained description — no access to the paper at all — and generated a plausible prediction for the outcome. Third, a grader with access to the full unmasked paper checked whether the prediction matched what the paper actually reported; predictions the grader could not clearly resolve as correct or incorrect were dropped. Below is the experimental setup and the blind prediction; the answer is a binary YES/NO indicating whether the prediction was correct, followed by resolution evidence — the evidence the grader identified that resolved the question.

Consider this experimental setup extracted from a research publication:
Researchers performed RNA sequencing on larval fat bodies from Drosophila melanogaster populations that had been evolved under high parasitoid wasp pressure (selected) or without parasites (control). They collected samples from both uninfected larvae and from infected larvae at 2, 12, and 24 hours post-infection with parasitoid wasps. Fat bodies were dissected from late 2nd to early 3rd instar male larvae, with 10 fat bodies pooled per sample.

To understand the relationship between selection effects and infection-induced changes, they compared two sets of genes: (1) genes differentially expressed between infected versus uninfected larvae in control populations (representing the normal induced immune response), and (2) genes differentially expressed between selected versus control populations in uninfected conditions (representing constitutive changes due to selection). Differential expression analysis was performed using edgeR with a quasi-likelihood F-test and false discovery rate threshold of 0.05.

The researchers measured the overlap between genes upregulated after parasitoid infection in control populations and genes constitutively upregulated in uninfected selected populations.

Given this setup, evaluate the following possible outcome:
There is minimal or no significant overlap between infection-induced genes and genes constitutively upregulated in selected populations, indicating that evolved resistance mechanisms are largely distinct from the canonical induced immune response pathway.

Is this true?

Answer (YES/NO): NO